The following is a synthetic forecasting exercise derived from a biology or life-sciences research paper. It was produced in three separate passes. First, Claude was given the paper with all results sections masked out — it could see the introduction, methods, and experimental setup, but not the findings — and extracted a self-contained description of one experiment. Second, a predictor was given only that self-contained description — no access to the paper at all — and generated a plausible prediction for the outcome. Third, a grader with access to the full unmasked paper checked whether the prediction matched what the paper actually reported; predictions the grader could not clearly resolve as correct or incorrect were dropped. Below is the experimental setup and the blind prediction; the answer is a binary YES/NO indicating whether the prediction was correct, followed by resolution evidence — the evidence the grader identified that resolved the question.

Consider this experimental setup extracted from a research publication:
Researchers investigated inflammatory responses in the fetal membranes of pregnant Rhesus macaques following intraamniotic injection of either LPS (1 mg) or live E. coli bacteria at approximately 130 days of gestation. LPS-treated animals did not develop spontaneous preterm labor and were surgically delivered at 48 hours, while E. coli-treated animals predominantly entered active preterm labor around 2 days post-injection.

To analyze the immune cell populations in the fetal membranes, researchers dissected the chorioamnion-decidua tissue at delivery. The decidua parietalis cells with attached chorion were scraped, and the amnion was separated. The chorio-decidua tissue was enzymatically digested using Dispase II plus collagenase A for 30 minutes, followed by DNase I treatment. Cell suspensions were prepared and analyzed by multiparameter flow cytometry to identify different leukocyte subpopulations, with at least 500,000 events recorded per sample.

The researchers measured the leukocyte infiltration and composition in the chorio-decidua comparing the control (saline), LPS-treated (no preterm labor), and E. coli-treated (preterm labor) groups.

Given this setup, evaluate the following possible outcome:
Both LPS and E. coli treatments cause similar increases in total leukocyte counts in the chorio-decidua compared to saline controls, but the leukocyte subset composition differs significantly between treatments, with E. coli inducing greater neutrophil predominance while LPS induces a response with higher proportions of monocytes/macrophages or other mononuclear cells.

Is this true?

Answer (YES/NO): NO